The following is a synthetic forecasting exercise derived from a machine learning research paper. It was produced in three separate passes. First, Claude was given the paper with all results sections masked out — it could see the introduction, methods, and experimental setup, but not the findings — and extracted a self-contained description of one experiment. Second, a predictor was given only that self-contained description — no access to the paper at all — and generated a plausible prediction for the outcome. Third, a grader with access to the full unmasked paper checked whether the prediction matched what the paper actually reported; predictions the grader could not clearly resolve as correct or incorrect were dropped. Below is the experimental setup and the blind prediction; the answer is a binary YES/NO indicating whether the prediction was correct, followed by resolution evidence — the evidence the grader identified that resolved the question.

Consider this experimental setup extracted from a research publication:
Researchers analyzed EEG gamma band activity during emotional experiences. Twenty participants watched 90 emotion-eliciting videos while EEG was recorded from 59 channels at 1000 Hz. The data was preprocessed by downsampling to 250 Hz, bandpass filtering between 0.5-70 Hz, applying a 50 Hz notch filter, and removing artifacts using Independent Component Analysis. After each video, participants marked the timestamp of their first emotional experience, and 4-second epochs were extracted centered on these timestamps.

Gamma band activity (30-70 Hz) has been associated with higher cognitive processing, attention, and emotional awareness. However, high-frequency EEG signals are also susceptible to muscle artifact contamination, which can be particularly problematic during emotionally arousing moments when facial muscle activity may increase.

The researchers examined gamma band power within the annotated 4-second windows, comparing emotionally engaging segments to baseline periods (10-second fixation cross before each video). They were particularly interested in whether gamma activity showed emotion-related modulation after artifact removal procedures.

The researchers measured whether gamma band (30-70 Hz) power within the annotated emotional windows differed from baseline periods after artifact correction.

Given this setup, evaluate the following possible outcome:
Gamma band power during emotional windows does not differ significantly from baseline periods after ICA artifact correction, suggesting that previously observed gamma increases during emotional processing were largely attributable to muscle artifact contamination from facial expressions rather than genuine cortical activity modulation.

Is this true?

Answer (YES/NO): NO